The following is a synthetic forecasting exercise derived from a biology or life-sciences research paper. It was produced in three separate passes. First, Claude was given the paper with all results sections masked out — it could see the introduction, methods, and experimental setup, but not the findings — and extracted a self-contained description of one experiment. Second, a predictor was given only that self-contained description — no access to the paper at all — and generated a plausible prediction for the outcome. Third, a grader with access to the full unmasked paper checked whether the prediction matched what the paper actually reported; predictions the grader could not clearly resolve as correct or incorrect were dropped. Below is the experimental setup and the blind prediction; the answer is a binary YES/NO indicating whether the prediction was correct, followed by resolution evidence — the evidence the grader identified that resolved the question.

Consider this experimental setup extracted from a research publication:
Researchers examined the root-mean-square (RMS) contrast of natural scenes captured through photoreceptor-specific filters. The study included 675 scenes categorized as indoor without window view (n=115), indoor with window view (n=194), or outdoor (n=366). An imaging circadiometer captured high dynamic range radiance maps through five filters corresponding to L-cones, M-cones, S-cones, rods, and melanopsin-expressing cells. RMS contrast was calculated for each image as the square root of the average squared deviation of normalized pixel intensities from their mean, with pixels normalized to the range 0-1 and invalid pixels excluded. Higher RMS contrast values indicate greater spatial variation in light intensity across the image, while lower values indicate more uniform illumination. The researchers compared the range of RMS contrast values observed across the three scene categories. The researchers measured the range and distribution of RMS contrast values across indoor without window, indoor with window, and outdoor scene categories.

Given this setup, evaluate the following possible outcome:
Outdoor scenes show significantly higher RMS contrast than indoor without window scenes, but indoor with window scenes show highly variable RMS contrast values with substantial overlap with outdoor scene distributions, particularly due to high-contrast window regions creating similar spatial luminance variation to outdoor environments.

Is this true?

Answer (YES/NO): NO